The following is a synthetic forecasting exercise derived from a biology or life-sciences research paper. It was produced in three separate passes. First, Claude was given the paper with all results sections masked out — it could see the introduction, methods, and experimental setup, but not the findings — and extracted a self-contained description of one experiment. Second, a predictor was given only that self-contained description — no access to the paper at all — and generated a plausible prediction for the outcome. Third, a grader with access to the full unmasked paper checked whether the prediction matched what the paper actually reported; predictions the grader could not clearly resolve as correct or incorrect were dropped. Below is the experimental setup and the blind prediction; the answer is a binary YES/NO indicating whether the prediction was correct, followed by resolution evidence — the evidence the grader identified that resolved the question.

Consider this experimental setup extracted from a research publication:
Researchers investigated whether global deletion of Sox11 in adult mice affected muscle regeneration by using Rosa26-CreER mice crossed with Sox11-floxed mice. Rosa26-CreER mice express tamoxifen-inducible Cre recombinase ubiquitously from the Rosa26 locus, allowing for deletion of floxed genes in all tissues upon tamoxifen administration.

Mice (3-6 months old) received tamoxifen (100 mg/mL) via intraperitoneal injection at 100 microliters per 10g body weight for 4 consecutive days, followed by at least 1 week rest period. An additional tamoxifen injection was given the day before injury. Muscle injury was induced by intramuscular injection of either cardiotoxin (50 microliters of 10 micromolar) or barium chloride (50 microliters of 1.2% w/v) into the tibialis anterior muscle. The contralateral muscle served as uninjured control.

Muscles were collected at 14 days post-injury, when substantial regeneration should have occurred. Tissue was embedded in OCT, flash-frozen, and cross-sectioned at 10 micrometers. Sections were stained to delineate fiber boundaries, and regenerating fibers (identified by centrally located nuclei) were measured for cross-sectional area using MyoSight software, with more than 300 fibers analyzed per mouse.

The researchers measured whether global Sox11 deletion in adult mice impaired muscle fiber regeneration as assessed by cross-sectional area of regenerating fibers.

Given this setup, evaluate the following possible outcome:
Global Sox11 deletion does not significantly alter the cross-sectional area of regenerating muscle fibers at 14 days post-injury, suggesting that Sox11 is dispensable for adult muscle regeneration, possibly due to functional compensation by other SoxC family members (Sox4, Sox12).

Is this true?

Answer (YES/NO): YES